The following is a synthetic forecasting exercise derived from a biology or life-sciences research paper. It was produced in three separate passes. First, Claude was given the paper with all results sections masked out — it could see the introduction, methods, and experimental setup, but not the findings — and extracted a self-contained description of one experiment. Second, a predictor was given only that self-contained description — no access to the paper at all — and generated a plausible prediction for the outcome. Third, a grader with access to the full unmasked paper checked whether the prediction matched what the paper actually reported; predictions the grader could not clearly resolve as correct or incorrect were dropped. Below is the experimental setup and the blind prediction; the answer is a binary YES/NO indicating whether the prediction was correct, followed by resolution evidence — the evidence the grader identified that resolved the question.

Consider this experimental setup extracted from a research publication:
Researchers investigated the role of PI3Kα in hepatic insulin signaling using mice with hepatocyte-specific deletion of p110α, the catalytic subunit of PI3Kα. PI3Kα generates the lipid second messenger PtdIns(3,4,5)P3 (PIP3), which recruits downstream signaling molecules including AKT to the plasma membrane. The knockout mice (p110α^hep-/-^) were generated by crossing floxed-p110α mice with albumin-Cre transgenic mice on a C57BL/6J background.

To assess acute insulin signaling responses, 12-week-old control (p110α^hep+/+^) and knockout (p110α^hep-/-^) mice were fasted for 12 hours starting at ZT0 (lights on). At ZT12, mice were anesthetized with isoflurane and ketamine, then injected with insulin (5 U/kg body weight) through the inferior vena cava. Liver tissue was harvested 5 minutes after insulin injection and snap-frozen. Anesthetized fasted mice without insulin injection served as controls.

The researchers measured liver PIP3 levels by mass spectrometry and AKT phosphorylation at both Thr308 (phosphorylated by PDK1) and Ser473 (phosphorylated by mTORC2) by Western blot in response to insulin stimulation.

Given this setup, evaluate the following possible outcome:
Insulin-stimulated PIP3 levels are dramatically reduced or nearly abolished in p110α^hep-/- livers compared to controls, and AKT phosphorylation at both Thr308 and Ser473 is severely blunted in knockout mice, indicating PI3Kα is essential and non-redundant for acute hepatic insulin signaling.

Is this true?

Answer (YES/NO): NO